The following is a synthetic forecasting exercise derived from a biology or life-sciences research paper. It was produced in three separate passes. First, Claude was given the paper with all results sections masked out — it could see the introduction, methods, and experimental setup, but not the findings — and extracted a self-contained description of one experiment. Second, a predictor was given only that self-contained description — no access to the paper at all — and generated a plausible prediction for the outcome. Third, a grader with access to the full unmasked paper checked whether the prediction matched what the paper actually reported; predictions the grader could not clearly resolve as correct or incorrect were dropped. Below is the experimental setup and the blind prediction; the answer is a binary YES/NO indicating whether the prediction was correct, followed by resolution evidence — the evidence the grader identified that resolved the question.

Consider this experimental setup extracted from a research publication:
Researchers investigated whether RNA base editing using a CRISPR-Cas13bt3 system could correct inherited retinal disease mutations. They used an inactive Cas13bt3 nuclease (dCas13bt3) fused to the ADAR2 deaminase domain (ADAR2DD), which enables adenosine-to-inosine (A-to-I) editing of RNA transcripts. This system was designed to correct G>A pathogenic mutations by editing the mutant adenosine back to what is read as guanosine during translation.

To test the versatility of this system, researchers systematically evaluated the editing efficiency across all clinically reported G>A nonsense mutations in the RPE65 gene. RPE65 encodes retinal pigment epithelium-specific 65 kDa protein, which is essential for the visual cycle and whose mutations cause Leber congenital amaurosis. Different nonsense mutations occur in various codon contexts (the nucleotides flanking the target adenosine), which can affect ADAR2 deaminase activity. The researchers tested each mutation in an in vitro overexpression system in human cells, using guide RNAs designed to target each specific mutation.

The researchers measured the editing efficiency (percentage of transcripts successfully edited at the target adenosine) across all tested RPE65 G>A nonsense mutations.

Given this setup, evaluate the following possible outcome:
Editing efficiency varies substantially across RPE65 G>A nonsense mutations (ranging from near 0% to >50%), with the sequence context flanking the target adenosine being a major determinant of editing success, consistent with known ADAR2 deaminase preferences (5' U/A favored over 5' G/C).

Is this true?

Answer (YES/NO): NO